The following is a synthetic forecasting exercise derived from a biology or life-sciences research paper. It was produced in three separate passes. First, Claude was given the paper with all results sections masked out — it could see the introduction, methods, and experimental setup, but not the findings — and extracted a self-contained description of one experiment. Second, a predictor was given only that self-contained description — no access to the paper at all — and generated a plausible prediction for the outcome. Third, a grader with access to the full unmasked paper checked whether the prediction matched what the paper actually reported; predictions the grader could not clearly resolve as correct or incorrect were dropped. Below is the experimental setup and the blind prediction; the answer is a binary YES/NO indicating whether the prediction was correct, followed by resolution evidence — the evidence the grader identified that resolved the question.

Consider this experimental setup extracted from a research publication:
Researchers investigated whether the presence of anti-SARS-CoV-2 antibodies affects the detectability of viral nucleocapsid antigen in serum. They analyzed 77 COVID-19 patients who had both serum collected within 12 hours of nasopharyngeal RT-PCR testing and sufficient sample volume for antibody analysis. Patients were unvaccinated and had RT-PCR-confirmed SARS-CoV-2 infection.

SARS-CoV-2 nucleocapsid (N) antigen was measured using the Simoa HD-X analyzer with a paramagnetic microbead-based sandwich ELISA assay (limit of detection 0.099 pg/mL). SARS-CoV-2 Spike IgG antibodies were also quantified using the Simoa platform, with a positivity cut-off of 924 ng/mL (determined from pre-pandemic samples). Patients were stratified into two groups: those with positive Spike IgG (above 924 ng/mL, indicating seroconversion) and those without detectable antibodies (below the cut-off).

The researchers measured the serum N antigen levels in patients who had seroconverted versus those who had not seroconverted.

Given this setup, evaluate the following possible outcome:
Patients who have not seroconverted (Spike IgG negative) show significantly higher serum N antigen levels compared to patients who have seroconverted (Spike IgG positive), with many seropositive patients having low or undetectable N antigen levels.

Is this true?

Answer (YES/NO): YES